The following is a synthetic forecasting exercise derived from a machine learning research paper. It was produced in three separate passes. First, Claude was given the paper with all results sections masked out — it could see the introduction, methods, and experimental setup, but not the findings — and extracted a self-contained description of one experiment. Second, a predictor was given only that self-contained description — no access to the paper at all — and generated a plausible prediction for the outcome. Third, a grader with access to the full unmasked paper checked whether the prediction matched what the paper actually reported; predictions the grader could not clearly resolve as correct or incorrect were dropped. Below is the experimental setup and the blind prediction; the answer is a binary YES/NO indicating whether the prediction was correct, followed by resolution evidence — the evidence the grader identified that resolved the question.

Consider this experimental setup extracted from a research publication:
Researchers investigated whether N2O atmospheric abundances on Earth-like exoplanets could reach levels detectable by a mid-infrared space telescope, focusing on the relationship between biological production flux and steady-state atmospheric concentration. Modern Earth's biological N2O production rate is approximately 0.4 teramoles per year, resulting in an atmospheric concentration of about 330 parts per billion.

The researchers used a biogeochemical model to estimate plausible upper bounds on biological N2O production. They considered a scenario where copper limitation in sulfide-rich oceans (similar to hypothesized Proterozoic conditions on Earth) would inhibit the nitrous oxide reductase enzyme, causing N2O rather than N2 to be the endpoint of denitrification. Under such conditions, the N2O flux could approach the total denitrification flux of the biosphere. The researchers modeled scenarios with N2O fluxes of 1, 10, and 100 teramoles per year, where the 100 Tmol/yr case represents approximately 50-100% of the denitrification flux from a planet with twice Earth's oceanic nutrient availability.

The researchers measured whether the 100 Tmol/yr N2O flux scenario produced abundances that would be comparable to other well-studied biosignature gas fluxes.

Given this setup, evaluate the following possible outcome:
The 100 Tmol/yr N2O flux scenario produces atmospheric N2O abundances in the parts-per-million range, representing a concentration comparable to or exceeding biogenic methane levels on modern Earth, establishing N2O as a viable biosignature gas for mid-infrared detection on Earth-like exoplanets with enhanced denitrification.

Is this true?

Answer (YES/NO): NO